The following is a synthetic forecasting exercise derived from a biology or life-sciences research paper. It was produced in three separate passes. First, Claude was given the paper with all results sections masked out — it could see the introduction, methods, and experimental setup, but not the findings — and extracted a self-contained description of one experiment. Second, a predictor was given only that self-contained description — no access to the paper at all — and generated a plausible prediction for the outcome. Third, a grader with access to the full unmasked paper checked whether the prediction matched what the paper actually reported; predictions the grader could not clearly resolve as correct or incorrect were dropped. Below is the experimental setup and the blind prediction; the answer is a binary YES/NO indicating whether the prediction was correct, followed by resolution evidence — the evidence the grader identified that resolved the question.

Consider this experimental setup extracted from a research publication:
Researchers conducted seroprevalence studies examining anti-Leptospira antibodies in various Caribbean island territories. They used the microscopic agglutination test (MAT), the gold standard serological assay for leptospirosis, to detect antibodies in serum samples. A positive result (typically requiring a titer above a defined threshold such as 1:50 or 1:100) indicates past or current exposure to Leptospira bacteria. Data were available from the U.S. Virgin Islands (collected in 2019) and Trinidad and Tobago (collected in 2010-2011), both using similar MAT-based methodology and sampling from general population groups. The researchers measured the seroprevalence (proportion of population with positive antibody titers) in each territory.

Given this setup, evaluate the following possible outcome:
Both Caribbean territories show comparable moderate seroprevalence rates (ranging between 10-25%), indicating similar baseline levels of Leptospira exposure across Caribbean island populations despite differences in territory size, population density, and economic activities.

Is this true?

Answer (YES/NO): NO